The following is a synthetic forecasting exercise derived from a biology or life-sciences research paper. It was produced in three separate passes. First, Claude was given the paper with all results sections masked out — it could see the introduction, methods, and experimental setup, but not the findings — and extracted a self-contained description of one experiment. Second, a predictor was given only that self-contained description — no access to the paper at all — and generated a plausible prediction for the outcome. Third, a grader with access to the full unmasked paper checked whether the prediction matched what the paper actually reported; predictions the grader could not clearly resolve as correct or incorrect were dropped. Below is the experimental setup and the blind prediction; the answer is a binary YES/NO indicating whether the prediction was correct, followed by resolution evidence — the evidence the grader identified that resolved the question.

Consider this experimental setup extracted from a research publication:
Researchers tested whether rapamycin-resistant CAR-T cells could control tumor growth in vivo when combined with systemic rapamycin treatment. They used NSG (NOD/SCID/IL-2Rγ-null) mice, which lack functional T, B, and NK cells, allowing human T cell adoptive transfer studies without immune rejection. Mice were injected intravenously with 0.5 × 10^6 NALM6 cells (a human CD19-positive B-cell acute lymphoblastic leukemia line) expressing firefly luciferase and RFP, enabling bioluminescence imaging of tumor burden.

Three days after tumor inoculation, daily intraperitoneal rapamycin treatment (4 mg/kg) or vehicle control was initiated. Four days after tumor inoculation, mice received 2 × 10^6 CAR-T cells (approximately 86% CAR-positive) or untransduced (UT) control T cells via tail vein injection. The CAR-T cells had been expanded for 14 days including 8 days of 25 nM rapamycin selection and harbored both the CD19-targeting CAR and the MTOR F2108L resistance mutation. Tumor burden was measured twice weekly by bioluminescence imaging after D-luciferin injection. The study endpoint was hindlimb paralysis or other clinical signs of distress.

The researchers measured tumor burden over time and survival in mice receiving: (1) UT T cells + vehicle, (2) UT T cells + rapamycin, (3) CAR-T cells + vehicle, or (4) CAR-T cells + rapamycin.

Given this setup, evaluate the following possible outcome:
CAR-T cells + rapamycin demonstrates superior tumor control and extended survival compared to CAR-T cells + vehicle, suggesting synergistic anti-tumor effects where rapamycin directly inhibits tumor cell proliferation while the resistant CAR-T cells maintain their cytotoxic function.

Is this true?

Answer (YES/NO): YES